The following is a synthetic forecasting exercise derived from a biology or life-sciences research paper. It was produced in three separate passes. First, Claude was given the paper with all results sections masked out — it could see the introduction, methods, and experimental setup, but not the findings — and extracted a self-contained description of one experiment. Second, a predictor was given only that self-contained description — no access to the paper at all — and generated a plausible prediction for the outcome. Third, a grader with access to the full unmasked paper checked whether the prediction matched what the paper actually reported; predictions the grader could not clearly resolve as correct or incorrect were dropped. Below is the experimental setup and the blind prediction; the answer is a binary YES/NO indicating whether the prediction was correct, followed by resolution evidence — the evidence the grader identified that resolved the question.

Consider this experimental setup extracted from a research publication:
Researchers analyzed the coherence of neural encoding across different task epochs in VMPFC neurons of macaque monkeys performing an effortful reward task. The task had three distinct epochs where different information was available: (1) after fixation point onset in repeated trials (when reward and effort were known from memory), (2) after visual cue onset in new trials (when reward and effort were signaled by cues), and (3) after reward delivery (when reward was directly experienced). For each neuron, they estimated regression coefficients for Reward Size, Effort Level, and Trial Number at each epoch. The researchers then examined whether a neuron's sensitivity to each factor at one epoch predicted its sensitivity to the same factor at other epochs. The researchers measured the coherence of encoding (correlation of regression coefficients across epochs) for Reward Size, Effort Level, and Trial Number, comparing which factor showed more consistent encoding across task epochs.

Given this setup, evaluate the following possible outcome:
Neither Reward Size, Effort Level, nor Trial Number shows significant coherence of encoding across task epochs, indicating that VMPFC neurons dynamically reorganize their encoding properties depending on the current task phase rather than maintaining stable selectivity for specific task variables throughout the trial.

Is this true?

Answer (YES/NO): NO